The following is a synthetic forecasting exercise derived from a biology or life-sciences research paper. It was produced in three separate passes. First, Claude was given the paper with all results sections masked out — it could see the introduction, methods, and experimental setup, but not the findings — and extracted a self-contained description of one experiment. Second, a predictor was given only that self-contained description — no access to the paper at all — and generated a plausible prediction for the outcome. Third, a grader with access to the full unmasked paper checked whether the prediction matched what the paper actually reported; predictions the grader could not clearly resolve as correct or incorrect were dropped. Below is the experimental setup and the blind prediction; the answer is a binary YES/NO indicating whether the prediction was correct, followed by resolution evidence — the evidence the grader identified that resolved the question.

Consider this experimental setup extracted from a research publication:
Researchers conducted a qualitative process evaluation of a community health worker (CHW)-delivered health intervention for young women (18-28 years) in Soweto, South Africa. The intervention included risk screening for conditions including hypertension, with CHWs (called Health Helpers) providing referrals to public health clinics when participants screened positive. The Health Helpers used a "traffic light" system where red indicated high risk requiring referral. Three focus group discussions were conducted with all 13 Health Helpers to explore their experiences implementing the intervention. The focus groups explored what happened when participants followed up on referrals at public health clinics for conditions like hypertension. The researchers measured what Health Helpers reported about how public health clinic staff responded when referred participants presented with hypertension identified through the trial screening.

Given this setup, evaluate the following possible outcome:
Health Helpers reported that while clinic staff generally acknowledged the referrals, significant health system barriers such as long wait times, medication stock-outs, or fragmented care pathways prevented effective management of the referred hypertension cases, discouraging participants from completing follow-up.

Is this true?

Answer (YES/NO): NO